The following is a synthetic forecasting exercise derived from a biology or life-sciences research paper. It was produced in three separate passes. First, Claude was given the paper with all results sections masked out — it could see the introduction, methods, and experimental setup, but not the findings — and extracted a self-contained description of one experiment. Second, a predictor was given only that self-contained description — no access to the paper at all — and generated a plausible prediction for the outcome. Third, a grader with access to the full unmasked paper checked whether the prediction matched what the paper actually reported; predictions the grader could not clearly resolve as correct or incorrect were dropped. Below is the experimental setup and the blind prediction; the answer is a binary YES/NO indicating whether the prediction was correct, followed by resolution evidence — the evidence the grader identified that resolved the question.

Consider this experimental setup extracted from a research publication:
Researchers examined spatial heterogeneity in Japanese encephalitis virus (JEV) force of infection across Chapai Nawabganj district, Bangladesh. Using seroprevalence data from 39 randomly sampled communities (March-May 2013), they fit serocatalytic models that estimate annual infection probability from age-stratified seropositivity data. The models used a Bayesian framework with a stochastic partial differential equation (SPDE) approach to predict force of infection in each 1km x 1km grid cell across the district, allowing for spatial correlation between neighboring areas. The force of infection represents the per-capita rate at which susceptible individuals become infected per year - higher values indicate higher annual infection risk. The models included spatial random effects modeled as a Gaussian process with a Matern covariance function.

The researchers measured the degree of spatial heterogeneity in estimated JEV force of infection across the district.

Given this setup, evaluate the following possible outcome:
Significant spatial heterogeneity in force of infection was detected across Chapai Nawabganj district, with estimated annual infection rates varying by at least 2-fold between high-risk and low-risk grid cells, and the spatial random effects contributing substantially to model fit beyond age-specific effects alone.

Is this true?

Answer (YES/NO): YES